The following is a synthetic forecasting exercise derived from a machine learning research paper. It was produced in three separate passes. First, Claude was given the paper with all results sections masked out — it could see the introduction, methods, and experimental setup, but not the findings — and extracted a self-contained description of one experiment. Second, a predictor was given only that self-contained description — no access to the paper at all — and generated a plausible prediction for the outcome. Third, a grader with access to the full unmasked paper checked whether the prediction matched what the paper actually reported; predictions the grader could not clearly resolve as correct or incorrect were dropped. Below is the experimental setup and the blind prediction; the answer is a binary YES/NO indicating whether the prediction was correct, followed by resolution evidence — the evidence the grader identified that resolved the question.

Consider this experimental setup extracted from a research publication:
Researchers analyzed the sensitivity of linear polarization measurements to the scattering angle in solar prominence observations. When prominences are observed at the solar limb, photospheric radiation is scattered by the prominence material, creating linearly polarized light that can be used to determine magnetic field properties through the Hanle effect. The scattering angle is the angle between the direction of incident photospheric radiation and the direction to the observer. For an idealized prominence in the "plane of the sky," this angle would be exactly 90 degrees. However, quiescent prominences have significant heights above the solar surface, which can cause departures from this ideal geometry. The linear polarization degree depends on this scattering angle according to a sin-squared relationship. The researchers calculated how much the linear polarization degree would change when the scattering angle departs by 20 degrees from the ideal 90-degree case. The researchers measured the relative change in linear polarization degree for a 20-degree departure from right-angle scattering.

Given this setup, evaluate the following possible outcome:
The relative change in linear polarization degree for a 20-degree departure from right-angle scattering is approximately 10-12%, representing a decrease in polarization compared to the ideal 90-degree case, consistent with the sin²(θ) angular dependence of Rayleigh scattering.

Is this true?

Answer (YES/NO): YES